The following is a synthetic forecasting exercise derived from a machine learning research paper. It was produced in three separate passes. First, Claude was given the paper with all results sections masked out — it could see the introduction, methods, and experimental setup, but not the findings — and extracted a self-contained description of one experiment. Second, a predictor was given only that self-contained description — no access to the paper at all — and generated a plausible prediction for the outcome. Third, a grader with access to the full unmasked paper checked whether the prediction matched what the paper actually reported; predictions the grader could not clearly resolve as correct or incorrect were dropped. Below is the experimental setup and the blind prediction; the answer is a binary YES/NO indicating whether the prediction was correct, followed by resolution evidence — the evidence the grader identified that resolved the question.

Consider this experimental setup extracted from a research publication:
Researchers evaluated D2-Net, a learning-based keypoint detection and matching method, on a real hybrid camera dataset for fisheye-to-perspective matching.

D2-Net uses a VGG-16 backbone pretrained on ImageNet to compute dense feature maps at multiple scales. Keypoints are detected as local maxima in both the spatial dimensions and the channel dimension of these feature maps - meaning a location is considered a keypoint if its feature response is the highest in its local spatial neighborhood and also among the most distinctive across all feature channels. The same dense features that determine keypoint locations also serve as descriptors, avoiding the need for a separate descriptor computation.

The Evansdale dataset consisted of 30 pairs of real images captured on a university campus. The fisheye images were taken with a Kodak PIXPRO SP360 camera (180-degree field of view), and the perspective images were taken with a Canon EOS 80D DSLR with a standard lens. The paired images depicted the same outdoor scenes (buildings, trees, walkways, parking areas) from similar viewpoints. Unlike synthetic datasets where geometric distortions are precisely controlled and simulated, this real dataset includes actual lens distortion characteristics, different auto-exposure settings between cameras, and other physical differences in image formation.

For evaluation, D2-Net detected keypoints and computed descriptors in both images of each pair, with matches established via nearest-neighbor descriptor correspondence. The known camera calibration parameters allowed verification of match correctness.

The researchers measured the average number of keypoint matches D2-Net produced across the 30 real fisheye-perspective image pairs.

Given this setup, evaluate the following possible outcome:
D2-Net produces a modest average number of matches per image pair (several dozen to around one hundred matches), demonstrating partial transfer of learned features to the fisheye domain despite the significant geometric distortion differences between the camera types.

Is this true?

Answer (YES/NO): NO